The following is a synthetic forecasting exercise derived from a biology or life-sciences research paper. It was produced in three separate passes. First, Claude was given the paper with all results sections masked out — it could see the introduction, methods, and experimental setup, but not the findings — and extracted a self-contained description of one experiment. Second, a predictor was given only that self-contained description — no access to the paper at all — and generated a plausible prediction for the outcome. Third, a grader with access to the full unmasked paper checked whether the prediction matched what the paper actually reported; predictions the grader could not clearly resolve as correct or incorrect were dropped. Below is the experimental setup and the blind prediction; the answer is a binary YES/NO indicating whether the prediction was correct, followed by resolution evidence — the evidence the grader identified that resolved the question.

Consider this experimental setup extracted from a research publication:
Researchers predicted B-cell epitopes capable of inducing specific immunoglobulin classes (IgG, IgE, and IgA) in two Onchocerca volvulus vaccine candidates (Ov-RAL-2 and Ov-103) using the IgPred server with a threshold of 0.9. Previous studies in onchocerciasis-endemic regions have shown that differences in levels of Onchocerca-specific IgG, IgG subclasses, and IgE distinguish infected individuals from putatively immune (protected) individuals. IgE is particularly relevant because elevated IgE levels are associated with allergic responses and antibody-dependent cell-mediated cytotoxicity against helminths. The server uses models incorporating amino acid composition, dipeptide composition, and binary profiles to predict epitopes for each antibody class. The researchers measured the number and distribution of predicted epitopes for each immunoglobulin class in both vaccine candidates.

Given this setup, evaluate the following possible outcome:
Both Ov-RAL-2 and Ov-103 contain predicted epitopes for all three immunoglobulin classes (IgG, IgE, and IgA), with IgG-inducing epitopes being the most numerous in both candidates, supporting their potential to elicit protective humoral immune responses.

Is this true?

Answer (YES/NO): NO